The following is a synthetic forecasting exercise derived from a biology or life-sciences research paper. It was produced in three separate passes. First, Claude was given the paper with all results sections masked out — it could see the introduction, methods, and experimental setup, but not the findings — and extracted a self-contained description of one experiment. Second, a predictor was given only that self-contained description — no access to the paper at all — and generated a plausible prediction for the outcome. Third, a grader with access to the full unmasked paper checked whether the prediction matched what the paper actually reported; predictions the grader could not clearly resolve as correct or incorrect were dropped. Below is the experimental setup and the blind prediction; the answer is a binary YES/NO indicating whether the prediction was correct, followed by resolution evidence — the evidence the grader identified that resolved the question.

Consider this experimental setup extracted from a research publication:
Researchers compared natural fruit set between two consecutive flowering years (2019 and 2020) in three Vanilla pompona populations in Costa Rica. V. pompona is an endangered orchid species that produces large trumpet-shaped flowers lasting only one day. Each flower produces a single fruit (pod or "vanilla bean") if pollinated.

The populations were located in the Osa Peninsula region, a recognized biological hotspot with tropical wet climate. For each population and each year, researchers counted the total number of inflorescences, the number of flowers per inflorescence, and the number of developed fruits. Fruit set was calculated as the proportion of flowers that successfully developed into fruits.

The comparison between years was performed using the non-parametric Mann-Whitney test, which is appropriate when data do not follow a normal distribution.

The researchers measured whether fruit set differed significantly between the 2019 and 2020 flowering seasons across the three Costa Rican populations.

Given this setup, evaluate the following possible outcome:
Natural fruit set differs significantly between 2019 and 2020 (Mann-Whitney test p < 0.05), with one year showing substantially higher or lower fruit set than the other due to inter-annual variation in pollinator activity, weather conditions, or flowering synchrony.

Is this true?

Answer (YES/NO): NO